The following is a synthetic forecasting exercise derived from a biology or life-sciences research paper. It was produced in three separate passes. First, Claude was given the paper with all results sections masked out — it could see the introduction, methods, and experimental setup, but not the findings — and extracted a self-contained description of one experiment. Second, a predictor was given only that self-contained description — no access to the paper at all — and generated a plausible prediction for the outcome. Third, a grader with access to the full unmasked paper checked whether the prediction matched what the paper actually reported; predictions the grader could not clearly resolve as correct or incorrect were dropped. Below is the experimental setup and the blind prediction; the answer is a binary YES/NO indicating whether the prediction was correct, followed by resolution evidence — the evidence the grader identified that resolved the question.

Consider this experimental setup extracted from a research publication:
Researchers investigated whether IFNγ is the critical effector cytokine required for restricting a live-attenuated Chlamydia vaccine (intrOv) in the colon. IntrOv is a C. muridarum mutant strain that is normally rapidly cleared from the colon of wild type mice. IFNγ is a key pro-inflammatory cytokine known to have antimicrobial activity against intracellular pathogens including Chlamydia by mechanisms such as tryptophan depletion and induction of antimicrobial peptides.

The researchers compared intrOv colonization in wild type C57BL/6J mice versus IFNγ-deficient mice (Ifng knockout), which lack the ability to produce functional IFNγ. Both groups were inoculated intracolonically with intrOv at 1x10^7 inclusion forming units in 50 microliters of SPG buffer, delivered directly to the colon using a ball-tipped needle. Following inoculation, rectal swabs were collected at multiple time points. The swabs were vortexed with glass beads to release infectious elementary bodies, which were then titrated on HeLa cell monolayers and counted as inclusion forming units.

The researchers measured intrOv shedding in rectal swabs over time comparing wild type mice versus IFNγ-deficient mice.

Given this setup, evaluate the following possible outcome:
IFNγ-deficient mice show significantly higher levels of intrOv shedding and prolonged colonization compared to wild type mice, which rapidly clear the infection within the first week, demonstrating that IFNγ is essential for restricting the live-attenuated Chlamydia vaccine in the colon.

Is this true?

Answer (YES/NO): NO